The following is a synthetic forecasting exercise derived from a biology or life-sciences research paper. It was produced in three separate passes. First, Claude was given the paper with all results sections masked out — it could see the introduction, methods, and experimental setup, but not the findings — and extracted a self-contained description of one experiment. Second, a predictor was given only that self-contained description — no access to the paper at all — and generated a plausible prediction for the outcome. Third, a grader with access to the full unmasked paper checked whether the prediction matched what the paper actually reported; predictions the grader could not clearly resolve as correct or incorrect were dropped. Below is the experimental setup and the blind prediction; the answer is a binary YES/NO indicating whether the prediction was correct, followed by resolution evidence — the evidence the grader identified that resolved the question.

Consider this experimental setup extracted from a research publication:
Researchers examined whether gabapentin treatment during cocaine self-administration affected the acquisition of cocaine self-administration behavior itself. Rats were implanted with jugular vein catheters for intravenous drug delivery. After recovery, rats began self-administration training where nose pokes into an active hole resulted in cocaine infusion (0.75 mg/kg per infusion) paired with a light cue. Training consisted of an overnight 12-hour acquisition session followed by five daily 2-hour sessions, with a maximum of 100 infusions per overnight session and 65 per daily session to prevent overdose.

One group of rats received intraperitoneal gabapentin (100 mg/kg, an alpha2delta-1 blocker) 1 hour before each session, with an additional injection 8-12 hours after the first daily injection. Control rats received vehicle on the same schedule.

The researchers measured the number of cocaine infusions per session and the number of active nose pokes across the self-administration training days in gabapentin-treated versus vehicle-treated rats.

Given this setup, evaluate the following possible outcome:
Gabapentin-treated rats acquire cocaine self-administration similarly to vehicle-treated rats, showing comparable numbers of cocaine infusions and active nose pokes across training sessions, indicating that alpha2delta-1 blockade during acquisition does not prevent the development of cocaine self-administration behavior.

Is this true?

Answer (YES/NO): YES